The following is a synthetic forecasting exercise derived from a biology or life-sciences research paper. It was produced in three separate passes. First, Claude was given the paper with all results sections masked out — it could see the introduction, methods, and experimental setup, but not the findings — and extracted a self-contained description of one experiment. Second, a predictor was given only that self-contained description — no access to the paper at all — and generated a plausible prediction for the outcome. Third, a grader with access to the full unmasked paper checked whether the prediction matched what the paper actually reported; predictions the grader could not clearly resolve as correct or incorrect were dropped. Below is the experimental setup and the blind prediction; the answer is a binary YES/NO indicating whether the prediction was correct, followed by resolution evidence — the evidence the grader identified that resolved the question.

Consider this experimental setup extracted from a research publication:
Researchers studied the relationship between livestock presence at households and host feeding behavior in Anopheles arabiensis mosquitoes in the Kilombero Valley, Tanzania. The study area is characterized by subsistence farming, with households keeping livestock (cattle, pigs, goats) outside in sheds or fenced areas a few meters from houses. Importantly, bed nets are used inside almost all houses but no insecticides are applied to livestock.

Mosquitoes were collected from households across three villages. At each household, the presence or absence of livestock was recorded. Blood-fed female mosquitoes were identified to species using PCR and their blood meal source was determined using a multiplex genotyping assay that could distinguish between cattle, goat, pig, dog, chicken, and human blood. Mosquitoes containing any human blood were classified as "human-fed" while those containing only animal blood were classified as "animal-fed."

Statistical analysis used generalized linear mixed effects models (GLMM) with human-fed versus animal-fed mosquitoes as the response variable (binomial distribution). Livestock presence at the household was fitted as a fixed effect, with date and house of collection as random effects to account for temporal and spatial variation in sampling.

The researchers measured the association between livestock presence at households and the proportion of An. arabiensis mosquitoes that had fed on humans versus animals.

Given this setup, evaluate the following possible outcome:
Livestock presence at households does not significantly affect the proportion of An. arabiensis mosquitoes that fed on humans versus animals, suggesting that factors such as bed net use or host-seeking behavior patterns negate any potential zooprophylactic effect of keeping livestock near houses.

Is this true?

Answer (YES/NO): NO